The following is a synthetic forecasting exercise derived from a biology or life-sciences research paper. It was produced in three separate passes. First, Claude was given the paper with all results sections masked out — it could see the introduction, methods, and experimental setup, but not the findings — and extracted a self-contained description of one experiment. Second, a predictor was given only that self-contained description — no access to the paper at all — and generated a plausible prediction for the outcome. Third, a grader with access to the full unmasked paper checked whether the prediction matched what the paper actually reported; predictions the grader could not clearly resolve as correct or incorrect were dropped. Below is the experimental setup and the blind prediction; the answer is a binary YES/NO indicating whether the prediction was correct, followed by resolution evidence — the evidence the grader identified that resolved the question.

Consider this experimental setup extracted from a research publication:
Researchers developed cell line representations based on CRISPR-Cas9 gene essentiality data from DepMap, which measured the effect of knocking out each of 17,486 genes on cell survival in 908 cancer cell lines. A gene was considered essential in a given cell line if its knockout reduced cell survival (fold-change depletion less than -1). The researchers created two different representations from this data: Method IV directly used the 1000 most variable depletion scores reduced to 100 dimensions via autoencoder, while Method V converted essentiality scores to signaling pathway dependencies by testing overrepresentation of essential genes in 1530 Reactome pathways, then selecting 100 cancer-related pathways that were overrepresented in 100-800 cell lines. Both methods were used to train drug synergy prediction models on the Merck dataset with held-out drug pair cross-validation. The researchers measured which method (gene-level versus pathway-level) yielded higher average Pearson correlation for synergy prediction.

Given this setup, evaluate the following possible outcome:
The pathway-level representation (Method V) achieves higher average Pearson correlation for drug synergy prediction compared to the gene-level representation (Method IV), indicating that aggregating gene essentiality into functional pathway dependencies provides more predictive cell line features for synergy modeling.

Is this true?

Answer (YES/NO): NO